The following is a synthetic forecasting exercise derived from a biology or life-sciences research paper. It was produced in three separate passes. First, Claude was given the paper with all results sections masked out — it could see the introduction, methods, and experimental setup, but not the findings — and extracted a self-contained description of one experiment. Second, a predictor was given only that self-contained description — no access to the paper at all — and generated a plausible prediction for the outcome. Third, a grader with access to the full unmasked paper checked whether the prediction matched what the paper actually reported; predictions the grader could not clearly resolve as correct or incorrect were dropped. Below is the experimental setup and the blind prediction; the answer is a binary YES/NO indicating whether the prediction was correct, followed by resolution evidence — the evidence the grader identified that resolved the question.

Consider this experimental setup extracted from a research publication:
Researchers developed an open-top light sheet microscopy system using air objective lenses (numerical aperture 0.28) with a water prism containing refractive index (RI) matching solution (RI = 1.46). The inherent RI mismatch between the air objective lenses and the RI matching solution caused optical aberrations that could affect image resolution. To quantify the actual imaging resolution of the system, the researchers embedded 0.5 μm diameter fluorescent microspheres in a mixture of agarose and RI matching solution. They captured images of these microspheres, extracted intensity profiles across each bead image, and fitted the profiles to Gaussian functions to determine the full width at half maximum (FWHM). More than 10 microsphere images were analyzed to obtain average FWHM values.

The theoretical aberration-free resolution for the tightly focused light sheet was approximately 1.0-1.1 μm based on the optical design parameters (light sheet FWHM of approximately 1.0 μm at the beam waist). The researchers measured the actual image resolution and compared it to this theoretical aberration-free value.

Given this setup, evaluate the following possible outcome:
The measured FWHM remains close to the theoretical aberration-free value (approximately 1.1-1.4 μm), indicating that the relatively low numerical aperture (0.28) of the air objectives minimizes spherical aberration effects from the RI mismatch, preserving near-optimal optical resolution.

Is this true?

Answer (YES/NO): NO